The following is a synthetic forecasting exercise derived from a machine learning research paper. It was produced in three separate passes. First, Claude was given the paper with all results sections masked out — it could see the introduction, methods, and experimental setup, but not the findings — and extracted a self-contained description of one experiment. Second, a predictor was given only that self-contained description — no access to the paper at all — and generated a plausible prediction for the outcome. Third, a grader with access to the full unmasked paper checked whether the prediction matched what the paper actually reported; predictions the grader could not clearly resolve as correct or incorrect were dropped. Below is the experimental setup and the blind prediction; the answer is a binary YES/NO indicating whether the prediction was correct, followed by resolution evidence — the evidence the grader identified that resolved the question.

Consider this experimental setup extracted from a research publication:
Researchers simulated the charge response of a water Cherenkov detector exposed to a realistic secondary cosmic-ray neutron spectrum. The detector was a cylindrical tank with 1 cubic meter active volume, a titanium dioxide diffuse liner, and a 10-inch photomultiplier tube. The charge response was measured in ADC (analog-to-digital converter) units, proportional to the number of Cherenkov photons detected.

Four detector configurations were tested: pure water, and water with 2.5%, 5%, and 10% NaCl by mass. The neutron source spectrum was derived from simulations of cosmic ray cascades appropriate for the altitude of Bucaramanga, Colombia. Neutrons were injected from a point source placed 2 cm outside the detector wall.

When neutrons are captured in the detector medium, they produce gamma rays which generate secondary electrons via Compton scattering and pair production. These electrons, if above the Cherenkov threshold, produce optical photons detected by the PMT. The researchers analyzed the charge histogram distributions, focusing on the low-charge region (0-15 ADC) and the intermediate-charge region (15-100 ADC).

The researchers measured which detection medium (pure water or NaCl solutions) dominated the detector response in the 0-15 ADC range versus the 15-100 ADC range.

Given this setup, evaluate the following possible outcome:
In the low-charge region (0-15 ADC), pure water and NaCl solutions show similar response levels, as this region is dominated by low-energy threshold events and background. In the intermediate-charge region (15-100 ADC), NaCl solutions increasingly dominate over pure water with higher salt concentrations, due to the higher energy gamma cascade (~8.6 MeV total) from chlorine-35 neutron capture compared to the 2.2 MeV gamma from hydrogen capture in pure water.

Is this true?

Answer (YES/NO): NO